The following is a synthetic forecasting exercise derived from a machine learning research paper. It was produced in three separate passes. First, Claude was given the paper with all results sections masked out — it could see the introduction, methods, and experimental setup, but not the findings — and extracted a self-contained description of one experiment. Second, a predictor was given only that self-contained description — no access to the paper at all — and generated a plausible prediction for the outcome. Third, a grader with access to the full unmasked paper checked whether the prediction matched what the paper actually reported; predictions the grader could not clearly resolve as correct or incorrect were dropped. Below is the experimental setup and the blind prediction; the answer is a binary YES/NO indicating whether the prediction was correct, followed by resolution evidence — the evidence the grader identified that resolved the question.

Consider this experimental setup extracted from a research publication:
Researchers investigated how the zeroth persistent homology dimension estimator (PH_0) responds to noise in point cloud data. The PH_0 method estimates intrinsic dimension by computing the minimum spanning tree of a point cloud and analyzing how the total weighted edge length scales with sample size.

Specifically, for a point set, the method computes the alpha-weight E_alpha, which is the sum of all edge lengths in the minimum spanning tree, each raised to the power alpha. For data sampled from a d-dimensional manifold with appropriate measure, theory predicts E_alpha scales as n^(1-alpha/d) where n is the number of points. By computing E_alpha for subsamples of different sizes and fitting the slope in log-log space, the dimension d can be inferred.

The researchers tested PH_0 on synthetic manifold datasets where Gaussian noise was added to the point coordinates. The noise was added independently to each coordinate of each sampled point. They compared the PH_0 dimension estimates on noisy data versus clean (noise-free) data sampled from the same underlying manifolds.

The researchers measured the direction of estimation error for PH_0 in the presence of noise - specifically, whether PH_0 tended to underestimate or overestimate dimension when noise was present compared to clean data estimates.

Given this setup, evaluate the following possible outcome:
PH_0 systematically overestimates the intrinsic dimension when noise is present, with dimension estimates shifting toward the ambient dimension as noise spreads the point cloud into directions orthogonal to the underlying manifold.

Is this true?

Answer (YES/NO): YES